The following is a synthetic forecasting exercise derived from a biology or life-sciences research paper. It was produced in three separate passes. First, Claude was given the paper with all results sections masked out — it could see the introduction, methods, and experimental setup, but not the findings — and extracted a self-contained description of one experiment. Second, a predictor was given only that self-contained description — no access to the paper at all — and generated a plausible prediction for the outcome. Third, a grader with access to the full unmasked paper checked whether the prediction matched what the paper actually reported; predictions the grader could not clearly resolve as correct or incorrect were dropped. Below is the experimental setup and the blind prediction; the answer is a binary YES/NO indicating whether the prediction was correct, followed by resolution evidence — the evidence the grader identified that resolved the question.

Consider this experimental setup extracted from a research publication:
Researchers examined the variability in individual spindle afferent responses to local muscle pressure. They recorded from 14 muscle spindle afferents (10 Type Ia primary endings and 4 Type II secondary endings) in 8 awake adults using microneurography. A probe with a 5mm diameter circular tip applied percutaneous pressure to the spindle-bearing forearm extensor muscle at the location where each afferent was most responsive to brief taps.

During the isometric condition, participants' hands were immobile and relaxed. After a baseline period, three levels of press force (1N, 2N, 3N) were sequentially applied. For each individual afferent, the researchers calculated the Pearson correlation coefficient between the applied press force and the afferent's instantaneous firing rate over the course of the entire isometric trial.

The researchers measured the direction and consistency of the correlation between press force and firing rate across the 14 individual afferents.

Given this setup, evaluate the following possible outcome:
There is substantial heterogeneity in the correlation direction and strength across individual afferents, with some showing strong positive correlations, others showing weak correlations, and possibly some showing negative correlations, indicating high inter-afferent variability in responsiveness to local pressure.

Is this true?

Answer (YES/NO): NO